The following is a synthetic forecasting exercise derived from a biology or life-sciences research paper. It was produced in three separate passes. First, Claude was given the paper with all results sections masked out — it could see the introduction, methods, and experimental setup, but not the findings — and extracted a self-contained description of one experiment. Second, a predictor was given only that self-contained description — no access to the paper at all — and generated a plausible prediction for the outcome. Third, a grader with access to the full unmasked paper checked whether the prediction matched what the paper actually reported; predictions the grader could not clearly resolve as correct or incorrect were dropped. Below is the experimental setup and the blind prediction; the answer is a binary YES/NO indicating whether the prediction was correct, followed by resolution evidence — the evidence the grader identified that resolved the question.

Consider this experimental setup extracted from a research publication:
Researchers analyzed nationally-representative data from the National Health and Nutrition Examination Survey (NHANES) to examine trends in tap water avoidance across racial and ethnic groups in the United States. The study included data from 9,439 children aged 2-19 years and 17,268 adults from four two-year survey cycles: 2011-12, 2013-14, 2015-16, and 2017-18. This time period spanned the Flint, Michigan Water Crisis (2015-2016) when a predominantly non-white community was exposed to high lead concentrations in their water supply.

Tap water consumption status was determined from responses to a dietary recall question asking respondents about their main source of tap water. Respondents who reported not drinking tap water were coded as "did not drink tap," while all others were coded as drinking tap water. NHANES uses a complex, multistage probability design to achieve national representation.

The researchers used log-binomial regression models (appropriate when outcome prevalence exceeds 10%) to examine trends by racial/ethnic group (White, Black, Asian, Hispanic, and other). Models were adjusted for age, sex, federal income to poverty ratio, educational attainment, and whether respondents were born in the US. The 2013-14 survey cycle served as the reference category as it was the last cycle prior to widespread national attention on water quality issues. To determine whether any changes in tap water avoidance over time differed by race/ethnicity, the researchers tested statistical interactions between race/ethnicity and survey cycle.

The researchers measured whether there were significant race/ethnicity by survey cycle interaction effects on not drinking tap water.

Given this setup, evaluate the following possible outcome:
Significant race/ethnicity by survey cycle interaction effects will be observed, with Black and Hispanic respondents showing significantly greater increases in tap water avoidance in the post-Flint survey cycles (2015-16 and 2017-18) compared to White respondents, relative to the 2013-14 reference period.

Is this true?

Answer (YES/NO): NO